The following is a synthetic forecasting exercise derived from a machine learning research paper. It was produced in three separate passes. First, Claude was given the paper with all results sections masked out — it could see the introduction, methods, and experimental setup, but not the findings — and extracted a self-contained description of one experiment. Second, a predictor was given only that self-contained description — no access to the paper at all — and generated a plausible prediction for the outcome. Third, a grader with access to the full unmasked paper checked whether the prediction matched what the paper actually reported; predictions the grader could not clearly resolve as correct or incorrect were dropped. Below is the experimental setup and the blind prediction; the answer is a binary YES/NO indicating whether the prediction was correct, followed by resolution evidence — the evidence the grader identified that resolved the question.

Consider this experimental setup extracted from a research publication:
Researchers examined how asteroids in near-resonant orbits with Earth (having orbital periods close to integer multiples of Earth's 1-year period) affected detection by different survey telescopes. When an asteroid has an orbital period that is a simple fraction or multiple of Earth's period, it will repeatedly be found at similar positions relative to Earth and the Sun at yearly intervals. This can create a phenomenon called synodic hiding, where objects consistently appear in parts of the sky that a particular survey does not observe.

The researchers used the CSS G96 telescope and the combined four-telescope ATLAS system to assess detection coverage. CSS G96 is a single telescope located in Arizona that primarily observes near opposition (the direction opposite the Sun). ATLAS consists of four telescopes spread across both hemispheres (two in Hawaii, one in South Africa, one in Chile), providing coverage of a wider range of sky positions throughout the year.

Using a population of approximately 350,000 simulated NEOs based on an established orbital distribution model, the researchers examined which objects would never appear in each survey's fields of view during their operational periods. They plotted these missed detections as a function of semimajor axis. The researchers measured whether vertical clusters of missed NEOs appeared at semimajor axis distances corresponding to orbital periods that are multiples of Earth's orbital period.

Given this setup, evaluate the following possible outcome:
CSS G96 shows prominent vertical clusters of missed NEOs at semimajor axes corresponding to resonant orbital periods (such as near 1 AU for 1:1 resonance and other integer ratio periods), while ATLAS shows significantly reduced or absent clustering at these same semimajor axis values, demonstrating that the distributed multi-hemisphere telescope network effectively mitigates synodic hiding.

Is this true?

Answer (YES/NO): YES